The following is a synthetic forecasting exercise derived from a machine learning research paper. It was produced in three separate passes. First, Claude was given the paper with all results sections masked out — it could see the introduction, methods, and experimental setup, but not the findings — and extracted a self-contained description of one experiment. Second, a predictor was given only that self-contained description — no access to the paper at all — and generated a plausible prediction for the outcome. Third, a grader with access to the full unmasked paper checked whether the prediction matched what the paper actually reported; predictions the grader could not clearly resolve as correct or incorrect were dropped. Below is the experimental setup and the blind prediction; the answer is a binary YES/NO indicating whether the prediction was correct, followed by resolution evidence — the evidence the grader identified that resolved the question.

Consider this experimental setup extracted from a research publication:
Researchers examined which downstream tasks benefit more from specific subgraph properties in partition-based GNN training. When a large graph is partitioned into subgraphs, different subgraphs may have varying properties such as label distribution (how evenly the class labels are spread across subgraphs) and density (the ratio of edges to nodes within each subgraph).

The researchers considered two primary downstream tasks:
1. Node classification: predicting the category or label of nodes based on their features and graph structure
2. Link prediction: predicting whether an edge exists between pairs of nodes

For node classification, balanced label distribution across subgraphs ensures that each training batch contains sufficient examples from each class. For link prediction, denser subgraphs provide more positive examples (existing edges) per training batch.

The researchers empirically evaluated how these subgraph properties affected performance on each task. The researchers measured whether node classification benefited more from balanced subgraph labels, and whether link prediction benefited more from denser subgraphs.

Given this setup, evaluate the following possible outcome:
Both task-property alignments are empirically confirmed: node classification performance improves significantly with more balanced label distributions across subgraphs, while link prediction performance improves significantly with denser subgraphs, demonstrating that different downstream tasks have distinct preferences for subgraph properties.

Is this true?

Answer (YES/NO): YES